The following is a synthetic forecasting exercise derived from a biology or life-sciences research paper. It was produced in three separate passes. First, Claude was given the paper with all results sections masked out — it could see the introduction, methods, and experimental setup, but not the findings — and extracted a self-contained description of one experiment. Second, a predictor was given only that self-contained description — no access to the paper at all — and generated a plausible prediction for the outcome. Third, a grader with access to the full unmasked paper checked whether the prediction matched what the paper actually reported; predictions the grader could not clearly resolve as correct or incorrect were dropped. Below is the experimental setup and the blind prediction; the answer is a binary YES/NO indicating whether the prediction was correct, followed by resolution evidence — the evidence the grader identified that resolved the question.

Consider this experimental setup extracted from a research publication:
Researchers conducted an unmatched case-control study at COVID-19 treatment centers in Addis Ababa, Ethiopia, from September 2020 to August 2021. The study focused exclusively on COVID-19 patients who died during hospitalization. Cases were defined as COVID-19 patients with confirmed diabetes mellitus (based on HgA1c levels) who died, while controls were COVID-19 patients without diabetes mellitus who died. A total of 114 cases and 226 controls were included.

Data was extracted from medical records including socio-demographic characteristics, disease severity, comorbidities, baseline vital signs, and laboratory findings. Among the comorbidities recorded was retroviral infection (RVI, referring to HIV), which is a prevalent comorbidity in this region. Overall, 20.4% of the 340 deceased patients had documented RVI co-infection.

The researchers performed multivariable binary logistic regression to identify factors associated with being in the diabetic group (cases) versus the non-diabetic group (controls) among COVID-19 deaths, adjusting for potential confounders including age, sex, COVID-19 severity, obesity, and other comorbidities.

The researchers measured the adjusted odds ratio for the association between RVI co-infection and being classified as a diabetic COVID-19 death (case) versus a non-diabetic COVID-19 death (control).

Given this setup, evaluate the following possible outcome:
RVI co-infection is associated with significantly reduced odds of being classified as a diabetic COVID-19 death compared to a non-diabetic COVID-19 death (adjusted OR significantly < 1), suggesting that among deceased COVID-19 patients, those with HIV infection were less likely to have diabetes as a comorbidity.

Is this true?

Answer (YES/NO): YES